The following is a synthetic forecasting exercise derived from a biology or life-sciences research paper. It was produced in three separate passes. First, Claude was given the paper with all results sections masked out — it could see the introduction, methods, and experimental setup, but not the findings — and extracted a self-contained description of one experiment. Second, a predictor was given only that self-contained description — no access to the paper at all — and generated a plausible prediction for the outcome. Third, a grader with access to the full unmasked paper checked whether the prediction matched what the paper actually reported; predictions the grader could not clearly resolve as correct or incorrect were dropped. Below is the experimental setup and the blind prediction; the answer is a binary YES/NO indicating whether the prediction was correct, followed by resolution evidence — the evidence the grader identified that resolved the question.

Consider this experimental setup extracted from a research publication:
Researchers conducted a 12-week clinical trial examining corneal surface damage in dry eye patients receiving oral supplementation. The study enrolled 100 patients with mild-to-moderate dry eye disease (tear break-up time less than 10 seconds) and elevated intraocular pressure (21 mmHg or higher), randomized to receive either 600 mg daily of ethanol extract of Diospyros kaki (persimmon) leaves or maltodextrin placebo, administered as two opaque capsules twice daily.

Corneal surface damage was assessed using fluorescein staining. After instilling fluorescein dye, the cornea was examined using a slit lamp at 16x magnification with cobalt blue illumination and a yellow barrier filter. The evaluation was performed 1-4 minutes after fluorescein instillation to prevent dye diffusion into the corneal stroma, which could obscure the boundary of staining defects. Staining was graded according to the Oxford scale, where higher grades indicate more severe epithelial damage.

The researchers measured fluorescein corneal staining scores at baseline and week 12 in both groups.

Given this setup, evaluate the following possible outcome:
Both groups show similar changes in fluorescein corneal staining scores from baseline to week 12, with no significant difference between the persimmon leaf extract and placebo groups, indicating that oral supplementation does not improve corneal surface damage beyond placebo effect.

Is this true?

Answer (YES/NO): NO